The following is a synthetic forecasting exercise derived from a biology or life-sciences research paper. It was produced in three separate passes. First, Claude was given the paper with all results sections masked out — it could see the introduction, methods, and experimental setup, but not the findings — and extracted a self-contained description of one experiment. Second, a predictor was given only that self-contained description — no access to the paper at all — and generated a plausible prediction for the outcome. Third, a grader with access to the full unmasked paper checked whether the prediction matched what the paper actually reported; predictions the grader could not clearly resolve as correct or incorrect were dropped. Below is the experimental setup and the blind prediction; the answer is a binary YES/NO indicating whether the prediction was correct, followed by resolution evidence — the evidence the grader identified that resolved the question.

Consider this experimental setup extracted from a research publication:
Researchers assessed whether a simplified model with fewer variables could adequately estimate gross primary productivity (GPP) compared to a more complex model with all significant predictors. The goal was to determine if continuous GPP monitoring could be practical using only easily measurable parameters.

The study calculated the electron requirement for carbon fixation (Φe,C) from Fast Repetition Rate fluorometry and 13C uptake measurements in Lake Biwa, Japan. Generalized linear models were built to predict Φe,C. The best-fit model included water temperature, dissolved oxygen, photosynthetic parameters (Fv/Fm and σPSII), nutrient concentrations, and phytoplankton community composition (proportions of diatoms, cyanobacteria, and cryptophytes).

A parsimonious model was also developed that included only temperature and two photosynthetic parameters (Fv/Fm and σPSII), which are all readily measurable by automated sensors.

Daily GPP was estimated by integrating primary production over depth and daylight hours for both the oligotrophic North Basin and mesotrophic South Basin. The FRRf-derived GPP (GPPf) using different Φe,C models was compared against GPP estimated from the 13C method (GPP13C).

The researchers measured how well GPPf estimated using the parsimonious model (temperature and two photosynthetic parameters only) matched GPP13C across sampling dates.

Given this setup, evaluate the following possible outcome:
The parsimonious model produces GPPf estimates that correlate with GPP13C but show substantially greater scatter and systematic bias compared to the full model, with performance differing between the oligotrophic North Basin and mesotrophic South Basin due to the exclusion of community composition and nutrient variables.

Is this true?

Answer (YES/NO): NO